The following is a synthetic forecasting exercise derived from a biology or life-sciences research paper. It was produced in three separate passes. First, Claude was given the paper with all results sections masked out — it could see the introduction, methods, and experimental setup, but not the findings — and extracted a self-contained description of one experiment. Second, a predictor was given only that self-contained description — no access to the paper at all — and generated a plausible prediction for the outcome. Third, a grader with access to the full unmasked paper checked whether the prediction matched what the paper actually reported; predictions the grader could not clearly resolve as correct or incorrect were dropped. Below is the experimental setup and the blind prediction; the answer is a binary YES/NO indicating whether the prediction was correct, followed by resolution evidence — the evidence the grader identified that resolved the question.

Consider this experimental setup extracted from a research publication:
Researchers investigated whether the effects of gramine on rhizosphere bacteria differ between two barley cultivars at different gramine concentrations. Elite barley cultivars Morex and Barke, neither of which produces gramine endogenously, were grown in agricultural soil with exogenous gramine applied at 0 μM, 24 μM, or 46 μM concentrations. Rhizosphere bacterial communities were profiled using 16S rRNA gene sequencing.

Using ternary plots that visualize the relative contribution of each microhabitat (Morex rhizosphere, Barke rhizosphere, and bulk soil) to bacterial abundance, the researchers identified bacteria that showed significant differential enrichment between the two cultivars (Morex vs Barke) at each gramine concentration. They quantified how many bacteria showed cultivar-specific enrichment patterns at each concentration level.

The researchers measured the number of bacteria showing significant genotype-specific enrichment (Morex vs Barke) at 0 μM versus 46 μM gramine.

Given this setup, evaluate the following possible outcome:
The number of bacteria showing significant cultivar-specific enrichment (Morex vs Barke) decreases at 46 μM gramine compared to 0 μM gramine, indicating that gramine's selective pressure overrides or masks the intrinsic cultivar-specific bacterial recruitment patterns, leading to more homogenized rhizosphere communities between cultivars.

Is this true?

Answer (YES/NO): YES